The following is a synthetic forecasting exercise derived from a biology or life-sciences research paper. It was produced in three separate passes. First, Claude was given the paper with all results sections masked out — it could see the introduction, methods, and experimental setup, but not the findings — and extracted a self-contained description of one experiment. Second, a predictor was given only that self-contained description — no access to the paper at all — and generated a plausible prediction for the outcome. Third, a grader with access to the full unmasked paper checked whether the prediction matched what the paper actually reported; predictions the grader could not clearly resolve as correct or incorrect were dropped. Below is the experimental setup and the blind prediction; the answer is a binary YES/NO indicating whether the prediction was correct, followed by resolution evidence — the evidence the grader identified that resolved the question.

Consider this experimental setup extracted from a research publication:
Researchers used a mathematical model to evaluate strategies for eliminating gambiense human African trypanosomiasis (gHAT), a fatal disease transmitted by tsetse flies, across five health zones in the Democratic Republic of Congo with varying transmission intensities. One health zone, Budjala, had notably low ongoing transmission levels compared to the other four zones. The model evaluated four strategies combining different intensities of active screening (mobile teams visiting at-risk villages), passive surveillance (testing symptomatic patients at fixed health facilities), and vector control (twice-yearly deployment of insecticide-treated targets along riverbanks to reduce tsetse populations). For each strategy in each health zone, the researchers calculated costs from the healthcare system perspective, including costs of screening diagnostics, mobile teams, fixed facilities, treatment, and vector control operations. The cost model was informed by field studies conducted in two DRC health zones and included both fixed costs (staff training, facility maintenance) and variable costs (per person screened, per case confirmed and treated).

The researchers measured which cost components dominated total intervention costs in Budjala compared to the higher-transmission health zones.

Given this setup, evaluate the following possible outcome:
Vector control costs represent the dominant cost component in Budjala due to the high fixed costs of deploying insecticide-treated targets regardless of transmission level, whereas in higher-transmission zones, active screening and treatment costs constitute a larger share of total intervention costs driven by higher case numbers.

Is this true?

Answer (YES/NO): NO